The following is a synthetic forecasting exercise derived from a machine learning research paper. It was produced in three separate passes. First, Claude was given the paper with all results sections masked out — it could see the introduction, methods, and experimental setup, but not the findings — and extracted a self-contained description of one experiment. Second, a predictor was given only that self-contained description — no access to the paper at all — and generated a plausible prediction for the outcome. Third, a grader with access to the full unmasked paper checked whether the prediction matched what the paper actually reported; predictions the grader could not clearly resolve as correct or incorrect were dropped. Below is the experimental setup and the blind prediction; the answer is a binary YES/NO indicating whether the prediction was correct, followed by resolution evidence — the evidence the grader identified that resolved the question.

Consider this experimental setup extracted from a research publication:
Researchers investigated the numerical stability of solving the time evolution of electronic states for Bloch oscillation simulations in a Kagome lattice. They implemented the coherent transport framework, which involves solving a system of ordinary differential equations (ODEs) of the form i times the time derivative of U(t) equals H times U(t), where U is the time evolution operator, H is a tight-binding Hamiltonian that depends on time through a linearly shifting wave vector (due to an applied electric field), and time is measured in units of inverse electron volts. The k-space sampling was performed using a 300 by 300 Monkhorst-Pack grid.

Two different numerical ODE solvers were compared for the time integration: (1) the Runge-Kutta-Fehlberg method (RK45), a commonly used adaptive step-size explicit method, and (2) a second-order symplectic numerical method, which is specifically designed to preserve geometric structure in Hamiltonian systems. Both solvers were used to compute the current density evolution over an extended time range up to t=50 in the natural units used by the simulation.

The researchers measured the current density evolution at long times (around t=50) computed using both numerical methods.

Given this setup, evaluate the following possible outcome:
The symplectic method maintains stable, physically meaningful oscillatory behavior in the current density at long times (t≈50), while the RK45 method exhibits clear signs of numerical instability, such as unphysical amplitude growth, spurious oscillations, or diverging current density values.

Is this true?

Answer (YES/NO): NO